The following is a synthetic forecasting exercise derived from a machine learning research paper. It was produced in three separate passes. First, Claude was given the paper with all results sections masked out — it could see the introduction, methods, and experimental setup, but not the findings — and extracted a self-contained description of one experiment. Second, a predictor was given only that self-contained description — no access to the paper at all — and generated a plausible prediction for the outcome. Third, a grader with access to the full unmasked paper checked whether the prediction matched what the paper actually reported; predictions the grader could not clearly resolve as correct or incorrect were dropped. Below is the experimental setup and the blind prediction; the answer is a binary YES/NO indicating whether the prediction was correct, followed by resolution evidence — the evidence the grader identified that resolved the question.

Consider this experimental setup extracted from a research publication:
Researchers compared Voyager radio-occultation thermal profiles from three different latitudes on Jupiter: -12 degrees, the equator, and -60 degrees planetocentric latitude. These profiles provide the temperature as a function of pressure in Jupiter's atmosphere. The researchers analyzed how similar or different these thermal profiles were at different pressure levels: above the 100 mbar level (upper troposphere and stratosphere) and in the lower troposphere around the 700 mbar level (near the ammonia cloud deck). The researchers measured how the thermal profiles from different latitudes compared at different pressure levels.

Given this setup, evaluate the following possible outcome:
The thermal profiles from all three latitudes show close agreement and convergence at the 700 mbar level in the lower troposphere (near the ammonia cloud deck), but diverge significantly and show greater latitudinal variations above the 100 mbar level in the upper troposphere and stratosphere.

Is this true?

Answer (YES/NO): YES